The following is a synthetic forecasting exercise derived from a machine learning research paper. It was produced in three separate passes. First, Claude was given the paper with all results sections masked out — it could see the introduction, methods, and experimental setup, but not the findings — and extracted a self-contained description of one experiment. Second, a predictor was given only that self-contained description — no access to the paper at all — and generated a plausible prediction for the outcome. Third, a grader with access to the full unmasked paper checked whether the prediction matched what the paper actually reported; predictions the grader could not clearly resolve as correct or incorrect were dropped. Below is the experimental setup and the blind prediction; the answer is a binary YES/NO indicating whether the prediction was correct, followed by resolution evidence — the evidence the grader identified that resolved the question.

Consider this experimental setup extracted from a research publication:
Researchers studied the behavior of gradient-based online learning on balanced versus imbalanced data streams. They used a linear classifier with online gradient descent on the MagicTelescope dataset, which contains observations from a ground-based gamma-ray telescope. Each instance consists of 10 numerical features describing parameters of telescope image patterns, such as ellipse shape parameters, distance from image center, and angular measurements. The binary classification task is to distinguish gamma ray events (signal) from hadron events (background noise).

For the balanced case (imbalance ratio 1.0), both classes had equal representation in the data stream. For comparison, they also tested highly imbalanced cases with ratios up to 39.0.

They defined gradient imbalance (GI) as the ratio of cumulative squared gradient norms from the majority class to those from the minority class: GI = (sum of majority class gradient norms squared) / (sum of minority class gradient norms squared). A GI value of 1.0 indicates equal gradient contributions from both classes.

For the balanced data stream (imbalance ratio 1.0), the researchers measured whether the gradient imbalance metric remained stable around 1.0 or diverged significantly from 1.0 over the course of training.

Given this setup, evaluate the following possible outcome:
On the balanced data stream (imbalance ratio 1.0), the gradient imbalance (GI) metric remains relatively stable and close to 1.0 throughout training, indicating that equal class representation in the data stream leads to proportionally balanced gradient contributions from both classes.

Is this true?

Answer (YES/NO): YES